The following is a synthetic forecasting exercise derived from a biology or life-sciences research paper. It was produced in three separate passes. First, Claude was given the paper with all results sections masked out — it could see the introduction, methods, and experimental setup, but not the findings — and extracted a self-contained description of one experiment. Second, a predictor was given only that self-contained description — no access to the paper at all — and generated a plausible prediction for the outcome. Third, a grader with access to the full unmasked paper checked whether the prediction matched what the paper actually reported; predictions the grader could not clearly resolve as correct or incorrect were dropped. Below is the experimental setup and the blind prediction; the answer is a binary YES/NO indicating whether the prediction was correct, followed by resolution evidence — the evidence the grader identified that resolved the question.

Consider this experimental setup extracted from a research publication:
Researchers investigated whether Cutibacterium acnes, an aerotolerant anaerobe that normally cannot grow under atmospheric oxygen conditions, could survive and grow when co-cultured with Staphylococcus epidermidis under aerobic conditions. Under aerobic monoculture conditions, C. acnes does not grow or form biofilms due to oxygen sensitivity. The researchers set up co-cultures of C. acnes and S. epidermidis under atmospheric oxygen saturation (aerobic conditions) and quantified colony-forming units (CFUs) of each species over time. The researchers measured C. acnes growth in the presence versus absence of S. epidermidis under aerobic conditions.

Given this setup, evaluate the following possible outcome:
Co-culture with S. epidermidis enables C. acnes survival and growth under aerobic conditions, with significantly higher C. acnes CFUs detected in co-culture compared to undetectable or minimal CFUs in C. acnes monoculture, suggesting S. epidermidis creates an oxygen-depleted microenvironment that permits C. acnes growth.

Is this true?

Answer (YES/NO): YES